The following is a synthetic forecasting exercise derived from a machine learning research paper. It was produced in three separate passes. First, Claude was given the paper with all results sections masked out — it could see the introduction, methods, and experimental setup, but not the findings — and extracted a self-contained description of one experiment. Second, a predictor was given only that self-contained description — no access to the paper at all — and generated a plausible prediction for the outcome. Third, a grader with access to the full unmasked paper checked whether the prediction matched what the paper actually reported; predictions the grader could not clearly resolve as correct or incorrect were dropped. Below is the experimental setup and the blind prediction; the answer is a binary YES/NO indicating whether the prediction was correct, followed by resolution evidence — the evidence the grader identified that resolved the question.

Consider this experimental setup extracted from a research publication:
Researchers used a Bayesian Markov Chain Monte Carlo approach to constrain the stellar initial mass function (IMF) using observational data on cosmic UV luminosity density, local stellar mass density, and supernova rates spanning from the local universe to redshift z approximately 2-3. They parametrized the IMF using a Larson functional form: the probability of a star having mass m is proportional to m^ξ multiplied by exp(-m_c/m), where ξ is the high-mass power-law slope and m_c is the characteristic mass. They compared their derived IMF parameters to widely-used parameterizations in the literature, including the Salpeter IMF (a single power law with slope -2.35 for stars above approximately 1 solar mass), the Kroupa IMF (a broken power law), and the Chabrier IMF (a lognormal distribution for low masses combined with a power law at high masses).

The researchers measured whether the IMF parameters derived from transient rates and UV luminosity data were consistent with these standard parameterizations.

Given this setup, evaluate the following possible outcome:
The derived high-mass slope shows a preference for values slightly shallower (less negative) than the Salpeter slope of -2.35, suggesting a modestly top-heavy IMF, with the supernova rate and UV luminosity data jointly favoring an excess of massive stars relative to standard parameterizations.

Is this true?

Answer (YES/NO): NO